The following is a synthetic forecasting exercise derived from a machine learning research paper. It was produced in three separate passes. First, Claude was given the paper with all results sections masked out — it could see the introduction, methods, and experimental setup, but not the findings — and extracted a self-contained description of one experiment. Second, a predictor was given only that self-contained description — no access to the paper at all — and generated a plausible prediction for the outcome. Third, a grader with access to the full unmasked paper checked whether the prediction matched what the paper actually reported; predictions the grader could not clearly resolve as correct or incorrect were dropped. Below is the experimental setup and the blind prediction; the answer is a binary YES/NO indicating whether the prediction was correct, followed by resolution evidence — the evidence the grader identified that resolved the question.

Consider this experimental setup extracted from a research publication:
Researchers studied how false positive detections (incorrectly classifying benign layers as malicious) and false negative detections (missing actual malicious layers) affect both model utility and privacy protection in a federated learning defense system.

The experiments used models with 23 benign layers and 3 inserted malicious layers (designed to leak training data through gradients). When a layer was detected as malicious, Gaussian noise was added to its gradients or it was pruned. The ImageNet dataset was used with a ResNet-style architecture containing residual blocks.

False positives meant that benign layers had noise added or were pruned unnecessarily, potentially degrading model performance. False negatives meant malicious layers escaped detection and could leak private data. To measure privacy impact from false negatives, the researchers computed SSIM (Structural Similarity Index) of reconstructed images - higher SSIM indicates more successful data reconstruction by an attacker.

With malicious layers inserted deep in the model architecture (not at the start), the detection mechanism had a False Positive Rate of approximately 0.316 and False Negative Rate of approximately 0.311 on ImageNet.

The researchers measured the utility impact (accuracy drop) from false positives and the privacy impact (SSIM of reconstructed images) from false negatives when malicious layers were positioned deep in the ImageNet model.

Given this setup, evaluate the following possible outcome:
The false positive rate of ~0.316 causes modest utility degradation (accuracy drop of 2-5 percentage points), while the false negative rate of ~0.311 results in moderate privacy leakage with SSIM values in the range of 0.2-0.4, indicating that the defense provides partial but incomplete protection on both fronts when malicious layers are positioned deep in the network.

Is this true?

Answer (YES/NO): YES